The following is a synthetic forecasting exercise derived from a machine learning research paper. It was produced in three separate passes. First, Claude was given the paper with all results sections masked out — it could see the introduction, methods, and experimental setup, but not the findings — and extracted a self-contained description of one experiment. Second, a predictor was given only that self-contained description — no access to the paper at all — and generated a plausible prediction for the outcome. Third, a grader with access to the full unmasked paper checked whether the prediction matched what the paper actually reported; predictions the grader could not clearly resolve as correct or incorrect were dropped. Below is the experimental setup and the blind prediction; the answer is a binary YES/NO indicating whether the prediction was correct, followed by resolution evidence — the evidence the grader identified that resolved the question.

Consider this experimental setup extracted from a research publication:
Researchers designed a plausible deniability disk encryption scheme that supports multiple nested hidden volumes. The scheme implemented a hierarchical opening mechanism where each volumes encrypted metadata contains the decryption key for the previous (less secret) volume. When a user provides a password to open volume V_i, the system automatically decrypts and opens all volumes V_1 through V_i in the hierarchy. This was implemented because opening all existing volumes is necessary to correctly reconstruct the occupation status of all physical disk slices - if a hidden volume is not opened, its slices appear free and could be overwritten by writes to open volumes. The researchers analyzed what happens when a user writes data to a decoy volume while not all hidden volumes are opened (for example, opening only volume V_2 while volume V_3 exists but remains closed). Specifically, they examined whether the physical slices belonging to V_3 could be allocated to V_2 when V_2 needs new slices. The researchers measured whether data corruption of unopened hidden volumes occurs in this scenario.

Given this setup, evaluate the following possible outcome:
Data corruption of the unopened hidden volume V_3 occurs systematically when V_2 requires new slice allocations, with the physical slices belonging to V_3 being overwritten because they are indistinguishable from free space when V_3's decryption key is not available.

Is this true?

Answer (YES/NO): YES